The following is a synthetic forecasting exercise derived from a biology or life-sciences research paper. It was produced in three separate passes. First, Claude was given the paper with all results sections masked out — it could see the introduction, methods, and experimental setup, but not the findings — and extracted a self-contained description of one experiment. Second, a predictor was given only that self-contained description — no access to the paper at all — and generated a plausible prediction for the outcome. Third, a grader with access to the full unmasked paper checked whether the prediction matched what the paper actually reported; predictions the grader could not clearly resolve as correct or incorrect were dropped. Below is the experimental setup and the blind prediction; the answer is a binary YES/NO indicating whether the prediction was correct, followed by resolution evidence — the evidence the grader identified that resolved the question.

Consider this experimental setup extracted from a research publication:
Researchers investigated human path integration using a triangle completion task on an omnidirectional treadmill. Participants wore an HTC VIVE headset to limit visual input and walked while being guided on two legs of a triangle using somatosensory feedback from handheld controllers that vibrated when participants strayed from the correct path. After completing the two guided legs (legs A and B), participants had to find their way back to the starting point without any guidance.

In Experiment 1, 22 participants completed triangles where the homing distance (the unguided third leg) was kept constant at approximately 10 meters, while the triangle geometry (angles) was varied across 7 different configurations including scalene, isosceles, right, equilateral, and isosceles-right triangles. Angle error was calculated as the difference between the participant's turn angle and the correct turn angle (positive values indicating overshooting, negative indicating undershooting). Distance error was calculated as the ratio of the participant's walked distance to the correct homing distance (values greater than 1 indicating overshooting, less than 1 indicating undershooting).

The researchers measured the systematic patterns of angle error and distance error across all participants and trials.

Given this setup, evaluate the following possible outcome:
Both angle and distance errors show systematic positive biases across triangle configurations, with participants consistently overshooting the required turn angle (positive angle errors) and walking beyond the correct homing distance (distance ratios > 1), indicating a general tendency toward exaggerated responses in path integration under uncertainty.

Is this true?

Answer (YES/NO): NO